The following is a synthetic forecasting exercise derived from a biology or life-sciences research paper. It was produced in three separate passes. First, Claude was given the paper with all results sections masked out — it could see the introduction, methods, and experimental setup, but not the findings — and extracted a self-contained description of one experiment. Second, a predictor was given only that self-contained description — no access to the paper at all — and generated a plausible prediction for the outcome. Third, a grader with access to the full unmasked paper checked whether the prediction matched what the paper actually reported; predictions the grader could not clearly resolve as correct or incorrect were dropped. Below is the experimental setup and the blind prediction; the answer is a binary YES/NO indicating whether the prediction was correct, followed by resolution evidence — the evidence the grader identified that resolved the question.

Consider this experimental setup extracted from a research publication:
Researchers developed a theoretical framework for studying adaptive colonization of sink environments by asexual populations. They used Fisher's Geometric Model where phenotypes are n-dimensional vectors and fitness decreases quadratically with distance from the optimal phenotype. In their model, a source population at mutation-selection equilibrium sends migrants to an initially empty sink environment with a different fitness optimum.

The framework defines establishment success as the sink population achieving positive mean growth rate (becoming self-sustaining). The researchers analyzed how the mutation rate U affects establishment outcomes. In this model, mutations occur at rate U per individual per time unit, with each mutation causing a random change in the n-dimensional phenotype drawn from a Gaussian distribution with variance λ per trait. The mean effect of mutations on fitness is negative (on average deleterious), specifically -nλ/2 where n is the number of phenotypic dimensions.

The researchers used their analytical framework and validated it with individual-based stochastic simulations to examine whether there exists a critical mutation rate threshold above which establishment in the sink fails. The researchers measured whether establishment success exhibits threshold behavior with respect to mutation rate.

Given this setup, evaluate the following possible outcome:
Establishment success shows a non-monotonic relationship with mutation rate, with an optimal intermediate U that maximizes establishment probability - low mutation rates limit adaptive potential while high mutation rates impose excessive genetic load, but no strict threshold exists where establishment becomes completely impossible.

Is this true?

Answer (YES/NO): NO